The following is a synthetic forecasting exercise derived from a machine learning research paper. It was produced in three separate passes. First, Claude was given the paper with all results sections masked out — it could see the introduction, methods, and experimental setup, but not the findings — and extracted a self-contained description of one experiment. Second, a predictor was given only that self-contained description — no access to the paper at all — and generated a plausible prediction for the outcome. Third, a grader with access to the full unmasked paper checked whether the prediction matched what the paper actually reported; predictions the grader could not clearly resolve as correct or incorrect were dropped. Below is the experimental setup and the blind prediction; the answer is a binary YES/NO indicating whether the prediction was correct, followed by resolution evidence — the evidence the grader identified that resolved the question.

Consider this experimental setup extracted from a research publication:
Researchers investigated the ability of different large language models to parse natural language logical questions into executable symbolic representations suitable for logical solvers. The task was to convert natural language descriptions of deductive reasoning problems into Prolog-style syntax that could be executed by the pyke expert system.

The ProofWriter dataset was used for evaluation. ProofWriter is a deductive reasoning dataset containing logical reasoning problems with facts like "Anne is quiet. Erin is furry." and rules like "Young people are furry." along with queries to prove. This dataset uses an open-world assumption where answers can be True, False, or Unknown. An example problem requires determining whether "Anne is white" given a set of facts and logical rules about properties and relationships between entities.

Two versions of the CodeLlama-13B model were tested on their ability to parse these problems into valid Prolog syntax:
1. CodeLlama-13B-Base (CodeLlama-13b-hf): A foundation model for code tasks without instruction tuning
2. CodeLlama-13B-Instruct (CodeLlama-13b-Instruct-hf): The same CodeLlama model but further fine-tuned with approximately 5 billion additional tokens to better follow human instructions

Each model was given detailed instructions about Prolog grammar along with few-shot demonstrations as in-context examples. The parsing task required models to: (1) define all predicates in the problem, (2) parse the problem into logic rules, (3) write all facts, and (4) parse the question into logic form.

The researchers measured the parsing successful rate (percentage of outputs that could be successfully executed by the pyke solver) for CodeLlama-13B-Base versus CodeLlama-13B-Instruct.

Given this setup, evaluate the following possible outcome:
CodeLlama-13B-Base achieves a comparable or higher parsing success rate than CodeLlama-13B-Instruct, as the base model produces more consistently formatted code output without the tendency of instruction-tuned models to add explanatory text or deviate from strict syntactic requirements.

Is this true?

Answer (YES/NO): NO